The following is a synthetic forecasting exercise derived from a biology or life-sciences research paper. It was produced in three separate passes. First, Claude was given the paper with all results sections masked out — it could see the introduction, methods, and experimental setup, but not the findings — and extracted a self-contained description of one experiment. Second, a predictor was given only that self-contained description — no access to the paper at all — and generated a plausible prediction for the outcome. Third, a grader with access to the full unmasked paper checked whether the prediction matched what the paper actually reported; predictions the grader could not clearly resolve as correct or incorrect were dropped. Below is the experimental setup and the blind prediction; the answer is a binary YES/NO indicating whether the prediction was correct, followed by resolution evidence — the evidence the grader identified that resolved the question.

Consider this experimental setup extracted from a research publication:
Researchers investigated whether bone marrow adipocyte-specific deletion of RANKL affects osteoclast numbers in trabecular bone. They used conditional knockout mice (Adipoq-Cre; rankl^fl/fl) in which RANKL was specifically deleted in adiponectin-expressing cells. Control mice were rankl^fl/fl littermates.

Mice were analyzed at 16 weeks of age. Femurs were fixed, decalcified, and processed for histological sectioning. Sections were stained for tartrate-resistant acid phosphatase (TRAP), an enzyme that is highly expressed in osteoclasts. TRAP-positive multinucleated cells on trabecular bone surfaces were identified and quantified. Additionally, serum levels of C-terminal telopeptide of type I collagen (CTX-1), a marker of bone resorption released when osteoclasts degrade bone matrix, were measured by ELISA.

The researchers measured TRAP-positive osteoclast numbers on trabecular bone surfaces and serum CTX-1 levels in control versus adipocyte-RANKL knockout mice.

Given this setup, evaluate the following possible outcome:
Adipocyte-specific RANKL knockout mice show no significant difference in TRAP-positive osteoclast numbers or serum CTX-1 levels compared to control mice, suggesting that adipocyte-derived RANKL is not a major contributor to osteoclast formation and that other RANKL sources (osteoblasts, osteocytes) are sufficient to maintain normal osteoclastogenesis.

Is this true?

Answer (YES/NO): NO